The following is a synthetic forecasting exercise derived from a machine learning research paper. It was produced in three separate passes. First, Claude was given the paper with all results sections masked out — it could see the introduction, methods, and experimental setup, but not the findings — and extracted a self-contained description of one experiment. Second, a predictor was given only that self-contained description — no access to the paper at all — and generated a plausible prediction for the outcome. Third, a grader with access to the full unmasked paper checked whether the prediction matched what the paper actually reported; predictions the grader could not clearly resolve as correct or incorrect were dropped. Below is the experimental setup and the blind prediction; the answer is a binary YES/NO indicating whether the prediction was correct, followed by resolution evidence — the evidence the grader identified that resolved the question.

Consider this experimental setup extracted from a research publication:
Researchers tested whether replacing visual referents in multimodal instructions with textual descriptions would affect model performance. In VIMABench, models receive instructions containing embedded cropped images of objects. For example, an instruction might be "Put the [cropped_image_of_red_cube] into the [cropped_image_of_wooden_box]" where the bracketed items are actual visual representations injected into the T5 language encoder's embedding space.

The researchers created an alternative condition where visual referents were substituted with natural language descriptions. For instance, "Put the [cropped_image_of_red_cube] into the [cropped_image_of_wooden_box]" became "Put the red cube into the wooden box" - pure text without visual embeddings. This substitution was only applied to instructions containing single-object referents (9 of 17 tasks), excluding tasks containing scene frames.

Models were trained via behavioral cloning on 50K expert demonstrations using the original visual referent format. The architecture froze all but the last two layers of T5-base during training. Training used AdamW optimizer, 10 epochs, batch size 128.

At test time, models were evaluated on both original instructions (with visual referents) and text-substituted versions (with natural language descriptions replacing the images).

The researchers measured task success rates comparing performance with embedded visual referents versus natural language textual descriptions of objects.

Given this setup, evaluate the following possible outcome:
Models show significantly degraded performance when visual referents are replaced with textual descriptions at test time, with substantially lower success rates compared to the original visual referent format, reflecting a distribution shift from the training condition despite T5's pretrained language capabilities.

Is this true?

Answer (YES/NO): NO